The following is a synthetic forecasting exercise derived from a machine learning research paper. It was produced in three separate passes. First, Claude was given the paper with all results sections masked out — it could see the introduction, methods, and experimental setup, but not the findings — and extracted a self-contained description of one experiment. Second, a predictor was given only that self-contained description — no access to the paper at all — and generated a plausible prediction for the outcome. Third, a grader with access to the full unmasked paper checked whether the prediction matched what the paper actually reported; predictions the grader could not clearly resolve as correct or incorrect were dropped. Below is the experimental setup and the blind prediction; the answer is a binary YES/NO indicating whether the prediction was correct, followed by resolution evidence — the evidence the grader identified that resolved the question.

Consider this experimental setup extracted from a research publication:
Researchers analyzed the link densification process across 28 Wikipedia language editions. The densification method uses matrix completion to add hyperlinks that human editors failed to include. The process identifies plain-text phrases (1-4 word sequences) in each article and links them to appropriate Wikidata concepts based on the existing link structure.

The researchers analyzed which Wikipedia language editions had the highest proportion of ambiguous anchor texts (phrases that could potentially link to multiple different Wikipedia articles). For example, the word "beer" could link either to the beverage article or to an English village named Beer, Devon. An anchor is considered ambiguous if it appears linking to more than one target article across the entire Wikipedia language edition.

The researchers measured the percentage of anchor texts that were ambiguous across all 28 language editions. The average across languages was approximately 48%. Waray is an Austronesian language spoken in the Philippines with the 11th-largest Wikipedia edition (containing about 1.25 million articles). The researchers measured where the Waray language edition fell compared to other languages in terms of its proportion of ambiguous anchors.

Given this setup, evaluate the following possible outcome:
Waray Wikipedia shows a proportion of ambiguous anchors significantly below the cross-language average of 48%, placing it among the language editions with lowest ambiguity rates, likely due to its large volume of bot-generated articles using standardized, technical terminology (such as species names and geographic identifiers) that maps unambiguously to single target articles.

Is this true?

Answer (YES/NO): NO